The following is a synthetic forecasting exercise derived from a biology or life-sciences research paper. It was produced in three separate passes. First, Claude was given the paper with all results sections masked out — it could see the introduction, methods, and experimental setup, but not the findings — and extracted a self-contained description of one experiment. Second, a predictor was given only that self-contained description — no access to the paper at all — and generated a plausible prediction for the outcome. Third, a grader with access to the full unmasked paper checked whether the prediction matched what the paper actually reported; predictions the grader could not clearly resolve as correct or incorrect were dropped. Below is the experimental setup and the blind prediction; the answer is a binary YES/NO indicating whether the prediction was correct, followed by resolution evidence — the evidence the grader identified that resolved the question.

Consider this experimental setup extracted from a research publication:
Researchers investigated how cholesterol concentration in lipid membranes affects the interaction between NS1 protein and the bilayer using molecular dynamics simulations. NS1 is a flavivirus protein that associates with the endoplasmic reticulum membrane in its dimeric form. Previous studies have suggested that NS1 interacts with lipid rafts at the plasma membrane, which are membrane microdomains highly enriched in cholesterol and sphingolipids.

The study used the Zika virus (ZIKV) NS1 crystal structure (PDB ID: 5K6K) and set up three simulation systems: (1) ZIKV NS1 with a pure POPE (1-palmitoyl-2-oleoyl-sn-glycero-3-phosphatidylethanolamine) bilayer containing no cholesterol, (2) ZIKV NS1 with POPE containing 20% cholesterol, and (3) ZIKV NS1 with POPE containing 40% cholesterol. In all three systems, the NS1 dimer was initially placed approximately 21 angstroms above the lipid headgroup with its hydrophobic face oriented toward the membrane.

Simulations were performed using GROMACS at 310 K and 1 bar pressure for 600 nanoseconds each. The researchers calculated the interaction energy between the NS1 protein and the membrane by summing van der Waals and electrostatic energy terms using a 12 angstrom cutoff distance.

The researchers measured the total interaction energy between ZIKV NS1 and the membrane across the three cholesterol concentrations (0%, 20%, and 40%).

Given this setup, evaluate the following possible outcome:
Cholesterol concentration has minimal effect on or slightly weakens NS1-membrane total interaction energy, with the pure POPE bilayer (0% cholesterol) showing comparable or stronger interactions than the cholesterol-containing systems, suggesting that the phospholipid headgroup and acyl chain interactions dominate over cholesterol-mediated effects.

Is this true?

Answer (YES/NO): NO